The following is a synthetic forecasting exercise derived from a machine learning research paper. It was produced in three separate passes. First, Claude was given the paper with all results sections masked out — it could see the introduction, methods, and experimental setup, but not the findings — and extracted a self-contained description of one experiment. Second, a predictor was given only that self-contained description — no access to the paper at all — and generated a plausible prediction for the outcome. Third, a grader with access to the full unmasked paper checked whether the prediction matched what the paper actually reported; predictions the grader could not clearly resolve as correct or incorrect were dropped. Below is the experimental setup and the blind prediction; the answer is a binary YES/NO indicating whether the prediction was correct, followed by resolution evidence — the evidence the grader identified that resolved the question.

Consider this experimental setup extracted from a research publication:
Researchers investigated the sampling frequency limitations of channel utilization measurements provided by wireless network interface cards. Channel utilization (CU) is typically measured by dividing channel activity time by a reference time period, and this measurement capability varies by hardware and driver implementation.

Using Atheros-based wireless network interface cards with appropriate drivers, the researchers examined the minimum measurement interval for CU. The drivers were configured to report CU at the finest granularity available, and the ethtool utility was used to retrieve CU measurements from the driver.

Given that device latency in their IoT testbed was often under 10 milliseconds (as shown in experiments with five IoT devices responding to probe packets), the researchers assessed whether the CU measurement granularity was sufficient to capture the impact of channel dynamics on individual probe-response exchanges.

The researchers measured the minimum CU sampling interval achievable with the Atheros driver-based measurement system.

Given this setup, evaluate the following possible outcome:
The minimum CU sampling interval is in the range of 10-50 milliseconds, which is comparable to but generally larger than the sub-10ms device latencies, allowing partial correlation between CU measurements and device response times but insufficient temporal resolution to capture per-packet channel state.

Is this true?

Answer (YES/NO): YES